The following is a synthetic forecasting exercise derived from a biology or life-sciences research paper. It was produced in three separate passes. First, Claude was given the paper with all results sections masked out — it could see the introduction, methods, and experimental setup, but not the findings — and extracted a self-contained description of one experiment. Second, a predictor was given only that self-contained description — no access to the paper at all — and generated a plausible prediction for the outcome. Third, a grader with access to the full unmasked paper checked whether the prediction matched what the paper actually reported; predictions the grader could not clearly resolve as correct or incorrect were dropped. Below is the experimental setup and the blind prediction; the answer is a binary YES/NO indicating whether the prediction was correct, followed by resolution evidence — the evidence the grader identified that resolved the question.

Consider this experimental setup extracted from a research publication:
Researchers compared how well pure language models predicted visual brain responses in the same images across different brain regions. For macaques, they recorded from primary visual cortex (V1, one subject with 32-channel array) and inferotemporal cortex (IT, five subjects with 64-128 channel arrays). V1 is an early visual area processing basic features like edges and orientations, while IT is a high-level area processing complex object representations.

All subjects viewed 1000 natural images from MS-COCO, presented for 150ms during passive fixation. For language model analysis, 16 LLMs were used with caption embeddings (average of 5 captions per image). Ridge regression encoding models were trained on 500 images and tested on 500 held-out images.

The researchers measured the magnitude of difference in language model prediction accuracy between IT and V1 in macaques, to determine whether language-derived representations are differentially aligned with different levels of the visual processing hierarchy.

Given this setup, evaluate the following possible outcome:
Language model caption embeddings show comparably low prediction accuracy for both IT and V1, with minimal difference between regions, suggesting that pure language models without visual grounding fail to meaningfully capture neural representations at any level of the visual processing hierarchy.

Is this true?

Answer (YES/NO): NO